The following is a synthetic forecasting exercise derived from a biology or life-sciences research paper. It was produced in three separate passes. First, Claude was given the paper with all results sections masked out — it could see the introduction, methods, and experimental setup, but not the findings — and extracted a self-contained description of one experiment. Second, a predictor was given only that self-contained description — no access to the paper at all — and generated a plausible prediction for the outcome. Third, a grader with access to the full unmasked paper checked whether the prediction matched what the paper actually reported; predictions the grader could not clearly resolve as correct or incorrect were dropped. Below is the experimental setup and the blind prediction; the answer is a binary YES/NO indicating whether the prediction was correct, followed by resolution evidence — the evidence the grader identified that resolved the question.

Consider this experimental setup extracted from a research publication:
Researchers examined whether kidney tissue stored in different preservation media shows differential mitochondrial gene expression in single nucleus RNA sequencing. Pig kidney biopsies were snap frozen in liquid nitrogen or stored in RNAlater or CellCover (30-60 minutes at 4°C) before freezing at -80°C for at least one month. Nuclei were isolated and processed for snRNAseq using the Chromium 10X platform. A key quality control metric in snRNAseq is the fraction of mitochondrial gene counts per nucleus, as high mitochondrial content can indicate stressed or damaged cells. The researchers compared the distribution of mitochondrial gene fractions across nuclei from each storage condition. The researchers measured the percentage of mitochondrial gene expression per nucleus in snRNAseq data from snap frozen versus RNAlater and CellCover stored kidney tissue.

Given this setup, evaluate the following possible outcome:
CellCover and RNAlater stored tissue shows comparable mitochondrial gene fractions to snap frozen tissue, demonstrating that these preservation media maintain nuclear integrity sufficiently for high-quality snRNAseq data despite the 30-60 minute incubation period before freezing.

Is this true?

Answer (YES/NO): NO